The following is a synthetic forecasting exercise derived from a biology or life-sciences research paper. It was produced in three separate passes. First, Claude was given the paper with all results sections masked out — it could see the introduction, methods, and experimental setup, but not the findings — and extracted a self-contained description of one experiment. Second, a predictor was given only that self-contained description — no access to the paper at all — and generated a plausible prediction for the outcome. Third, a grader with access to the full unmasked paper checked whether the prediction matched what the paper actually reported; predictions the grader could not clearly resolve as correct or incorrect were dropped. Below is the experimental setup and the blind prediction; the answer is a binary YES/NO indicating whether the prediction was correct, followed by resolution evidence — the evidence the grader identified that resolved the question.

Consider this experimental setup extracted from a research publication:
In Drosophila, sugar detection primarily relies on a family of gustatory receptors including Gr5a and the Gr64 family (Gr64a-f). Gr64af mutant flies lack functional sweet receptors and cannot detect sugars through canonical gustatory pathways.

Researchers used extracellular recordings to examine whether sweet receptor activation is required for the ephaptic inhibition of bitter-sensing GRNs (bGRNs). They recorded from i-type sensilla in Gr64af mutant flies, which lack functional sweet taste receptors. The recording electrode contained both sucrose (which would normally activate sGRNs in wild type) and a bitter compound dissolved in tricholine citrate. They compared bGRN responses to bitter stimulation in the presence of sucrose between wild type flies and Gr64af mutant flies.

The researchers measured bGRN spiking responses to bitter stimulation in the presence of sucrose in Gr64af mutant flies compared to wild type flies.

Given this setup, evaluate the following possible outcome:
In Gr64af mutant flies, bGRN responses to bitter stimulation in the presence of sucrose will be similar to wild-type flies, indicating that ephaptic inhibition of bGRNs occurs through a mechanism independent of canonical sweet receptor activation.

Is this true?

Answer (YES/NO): NO